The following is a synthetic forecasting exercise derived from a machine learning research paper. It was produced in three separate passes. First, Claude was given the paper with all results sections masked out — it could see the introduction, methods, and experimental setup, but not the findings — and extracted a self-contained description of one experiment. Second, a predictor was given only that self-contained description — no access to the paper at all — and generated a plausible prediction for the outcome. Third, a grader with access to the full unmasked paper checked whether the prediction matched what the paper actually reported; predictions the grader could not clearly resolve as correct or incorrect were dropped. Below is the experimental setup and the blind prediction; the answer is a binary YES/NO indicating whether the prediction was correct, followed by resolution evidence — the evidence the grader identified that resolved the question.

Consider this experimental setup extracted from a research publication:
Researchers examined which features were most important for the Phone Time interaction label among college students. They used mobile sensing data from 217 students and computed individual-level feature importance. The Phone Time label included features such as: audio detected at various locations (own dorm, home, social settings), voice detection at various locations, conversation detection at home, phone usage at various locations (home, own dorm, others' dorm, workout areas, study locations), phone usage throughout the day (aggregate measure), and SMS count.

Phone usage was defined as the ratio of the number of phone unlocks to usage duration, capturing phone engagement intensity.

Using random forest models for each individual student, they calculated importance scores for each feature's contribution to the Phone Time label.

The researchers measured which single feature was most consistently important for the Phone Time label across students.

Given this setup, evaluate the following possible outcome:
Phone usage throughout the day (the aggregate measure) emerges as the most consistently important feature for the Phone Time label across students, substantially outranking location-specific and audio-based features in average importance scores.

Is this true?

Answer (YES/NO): NO